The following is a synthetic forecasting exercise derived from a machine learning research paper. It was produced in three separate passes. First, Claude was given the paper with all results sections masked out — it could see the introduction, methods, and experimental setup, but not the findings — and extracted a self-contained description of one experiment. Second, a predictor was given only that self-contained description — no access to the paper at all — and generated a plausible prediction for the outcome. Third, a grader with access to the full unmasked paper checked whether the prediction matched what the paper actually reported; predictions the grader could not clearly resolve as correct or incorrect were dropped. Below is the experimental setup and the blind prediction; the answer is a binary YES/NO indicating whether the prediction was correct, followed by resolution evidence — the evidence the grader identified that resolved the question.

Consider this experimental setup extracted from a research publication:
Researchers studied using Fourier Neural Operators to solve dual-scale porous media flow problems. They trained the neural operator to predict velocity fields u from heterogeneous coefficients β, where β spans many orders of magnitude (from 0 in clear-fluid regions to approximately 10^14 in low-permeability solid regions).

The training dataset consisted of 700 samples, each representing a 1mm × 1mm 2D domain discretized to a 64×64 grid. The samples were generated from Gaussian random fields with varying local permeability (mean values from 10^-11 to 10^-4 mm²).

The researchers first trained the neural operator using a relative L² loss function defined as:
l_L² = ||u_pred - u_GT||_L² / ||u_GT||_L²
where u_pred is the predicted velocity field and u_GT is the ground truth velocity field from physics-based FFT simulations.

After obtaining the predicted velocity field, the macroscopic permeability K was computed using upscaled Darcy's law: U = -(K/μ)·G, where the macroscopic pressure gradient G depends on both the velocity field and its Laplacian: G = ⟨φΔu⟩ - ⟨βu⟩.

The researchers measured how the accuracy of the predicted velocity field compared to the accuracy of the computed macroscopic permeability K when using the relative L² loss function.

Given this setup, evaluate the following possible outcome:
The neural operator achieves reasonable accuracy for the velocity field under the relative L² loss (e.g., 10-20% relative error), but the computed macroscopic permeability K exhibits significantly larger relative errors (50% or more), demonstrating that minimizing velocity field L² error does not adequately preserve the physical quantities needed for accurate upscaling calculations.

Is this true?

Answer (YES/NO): NO